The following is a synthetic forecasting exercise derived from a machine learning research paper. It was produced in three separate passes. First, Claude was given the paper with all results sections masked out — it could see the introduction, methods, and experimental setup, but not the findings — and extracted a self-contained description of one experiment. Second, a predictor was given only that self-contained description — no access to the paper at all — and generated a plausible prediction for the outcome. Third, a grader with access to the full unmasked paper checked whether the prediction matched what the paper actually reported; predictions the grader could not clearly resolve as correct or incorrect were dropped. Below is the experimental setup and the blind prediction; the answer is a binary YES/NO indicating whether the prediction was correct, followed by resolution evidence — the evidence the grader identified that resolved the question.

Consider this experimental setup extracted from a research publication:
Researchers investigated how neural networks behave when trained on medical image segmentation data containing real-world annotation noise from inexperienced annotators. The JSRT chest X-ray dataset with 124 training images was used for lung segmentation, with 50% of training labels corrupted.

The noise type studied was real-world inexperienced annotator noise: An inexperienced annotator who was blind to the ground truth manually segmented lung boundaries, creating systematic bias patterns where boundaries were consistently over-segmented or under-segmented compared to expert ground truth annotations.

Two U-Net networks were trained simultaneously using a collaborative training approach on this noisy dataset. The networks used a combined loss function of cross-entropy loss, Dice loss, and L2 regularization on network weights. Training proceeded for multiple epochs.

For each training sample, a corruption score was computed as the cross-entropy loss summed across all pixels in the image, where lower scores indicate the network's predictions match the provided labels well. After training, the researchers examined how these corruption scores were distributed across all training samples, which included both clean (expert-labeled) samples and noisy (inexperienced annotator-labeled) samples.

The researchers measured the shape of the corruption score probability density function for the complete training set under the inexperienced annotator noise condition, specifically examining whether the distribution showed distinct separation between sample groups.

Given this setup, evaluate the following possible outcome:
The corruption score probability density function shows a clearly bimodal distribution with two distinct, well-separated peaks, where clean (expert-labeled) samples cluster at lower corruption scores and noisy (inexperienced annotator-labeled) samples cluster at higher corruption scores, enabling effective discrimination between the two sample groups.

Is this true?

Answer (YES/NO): YES